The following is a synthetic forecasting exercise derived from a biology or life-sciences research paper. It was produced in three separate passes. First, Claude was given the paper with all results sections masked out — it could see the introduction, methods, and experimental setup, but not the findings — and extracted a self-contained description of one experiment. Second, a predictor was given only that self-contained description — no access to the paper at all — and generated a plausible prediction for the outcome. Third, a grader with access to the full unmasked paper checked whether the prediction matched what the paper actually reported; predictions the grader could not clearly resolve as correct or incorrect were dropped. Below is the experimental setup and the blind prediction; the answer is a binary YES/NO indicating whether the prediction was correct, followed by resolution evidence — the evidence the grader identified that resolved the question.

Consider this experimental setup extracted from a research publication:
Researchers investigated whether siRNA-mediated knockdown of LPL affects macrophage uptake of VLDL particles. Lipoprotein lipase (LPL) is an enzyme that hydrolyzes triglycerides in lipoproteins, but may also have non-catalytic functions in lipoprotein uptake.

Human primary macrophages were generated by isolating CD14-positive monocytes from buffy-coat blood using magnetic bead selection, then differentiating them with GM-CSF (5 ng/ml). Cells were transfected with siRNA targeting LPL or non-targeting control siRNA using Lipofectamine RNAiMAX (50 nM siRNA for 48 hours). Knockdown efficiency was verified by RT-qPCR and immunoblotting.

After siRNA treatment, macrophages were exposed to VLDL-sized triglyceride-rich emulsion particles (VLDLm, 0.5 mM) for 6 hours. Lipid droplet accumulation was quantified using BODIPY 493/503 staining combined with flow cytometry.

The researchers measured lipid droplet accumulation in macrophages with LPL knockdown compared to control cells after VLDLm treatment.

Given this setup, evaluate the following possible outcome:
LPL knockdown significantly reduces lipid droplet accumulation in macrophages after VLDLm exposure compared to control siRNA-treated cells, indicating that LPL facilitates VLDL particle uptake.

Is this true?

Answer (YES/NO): YES